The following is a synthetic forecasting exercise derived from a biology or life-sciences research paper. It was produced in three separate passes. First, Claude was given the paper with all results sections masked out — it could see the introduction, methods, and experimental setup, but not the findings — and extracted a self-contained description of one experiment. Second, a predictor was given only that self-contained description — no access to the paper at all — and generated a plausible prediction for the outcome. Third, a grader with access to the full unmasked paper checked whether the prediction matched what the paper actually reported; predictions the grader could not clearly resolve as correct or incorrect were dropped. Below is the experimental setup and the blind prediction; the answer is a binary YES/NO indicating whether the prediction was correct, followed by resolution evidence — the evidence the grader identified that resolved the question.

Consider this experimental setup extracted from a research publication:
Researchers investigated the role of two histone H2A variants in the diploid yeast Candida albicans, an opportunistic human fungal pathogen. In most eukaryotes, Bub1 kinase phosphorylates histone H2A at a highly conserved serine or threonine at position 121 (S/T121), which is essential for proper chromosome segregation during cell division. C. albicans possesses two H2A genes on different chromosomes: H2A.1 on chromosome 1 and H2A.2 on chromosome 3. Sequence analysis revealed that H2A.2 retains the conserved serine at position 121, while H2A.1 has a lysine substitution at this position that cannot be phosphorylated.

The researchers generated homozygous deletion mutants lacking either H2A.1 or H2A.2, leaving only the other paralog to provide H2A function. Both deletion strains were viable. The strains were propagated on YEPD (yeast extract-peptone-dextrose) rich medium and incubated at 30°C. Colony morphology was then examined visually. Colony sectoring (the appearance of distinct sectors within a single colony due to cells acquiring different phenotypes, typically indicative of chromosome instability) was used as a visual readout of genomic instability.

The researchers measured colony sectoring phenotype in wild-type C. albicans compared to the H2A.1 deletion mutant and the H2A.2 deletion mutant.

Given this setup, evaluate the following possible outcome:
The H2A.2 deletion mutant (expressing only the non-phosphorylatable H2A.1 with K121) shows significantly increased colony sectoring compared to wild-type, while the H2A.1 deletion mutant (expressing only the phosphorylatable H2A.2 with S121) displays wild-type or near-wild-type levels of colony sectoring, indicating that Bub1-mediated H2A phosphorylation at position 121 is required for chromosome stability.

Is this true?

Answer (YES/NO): YES